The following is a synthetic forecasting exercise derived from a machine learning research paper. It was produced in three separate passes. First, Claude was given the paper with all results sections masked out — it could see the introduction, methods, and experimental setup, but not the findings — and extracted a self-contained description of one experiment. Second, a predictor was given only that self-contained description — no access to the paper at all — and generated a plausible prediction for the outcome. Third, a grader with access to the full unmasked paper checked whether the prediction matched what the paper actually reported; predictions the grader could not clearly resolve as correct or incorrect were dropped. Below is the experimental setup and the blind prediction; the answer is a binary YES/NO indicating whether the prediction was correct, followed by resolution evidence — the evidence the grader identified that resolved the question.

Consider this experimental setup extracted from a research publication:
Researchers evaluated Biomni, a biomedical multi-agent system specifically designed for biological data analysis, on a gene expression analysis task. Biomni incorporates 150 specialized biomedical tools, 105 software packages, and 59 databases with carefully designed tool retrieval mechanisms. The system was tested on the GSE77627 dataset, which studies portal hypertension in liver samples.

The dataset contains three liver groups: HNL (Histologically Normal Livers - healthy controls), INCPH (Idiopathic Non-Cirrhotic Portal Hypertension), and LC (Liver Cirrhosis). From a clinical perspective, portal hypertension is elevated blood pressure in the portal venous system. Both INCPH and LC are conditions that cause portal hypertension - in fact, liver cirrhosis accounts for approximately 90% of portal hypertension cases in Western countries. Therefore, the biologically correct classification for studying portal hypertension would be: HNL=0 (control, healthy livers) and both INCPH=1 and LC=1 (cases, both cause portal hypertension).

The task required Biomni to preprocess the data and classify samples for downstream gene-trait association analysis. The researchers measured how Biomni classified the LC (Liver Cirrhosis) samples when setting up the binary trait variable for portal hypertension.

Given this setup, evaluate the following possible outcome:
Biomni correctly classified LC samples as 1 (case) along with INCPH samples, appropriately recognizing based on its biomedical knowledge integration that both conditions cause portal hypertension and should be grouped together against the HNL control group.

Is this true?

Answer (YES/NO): NO